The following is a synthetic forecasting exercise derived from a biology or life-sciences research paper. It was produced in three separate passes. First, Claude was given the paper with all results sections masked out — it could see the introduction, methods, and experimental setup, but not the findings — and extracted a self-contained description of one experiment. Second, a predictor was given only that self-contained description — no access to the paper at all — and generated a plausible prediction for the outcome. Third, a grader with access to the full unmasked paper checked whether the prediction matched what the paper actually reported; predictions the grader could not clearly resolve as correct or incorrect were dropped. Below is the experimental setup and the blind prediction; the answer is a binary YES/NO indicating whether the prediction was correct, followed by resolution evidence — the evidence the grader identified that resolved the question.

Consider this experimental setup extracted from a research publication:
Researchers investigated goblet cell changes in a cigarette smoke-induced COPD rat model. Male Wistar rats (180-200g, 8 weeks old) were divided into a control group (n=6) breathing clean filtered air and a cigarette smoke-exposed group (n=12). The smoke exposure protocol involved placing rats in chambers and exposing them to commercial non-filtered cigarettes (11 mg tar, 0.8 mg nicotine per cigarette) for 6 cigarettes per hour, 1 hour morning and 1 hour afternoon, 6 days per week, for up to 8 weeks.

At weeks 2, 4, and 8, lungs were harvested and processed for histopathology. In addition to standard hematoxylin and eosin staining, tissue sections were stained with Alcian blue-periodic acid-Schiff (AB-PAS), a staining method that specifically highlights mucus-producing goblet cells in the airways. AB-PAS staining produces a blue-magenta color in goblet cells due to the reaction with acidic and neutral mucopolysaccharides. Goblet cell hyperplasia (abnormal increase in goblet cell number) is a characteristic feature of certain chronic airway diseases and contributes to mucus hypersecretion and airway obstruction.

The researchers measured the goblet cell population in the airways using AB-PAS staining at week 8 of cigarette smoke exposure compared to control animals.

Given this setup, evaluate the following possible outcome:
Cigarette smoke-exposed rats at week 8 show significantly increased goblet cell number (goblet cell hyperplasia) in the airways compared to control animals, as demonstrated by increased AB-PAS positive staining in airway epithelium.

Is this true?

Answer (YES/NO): YES